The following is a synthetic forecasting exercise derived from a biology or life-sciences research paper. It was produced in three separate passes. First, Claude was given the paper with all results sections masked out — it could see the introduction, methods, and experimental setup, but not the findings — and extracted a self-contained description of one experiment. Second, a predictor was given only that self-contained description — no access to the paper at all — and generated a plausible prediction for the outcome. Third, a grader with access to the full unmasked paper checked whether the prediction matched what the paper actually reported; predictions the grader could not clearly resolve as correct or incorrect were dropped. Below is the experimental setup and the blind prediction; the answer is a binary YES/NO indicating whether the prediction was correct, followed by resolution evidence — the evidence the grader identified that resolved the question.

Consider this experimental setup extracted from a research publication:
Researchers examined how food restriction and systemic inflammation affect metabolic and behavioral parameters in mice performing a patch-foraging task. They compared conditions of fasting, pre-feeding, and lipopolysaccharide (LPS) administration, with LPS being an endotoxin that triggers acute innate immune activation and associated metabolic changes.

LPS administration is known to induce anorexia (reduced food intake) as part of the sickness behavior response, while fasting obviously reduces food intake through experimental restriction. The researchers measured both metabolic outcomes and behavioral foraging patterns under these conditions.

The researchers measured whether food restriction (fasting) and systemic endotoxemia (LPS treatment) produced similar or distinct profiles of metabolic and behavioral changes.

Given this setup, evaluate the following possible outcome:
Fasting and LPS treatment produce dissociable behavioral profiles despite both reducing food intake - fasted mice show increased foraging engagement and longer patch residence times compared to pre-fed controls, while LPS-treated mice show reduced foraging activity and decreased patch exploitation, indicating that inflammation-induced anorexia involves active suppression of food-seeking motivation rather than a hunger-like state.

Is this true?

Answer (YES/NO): NO